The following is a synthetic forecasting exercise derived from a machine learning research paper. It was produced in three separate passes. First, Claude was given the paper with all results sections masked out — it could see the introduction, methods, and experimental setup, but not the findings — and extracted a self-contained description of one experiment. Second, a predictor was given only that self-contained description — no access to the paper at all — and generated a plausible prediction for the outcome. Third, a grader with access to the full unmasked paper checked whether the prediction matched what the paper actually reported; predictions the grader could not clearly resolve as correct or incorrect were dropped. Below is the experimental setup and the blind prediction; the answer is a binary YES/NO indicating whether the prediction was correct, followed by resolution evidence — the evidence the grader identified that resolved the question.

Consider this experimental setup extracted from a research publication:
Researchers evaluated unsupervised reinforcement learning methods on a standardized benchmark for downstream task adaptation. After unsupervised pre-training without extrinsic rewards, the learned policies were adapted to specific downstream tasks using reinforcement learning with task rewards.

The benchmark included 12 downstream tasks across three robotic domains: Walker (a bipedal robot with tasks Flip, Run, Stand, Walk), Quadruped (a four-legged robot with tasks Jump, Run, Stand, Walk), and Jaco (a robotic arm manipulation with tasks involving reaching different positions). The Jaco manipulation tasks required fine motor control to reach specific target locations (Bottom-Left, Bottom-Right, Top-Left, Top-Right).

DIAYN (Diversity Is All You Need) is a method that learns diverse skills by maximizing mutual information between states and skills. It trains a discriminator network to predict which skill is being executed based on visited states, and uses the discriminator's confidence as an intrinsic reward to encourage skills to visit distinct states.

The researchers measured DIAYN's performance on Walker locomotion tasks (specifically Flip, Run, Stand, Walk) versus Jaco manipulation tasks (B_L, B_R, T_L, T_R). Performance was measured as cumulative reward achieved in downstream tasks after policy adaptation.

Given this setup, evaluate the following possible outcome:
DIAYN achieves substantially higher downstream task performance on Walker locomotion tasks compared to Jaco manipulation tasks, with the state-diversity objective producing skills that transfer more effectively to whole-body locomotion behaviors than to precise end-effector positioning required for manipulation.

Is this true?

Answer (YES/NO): YES